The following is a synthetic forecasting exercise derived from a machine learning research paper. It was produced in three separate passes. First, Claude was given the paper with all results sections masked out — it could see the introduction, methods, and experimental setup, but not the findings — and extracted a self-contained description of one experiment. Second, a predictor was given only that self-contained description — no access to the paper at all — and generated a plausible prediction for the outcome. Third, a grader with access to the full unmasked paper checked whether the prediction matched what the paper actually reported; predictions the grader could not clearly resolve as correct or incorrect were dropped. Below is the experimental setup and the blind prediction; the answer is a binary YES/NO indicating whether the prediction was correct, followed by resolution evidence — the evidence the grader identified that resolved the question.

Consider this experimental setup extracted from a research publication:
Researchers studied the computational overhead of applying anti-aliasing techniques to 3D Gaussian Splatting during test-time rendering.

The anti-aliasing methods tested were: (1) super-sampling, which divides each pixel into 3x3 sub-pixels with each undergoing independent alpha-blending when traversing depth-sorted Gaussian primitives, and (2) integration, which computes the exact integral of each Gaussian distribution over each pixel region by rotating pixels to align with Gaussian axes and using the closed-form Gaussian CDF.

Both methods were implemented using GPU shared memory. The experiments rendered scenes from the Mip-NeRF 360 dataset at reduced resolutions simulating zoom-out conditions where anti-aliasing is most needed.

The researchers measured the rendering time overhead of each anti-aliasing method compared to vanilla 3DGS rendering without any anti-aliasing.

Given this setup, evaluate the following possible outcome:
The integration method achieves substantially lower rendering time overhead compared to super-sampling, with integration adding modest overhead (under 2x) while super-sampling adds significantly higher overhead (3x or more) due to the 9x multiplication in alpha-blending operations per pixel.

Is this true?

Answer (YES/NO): NO